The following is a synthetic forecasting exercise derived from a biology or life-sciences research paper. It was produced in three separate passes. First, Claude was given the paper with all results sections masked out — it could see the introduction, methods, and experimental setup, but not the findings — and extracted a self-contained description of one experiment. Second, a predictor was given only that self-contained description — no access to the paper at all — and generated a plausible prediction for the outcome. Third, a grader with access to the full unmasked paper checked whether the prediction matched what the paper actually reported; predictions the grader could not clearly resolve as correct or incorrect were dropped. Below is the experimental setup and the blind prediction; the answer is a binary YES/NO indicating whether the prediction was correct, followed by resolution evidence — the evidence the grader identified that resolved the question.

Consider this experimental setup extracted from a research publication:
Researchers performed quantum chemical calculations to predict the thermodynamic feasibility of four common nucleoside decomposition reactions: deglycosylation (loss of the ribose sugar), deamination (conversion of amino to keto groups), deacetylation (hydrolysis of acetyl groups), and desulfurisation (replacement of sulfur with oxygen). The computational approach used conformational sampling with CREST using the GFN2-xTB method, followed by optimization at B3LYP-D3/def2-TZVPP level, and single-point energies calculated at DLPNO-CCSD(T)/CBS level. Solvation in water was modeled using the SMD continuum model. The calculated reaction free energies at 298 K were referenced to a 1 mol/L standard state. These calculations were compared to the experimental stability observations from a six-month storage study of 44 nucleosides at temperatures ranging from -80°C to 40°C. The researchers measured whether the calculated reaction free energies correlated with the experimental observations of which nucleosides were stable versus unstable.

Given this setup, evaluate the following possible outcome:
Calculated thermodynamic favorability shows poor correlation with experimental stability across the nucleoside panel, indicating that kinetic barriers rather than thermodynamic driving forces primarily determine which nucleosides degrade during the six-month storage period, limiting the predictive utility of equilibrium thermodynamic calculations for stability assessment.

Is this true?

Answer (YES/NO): NO